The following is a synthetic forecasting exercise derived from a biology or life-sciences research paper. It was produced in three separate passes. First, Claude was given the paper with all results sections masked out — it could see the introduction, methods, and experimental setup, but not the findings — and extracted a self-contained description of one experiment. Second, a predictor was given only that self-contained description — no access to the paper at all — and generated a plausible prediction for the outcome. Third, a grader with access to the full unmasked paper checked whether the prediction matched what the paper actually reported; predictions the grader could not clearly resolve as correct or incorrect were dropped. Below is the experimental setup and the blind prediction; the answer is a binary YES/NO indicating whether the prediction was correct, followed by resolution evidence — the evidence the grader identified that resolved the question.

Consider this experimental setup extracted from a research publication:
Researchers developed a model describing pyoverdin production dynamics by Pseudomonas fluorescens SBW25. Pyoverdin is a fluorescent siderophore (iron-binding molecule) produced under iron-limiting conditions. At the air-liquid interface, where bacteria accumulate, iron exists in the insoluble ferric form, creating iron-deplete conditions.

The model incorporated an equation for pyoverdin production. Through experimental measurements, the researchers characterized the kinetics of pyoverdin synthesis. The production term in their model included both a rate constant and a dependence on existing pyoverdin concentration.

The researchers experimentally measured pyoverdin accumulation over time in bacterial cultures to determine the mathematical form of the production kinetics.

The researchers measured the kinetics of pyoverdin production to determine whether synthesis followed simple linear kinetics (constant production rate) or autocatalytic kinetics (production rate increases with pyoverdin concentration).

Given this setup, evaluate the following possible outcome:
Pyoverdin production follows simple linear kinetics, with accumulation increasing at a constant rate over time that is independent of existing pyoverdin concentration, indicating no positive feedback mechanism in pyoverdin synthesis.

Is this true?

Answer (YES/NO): NO